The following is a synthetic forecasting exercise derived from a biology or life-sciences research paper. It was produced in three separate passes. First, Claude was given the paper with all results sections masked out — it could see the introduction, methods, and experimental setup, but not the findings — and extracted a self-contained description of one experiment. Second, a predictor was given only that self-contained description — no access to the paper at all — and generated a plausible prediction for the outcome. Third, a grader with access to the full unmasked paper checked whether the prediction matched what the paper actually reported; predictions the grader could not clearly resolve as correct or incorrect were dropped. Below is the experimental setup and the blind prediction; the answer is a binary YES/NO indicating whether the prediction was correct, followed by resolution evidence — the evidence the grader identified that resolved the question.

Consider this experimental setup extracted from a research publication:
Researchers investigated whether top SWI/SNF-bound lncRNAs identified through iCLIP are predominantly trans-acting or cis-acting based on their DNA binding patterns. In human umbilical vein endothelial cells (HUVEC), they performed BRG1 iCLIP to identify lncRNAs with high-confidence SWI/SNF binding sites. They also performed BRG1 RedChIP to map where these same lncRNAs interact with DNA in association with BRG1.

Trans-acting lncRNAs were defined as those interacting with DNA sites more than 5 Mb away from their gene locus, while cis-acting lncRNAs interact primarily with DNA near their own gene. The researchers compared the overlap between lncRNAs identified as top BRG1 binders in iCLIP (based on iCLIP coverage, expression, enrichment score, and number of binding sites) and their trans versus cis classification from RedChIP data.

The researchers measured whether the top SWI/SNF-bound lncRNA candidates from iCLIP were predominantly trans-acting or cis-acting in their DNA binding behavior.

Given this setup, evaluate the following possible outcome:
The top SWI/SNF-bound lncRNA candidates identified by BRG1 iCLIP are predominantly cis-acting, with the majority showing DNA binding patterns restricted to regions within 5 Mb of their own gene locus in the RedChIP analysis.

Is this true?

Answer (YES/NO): NO